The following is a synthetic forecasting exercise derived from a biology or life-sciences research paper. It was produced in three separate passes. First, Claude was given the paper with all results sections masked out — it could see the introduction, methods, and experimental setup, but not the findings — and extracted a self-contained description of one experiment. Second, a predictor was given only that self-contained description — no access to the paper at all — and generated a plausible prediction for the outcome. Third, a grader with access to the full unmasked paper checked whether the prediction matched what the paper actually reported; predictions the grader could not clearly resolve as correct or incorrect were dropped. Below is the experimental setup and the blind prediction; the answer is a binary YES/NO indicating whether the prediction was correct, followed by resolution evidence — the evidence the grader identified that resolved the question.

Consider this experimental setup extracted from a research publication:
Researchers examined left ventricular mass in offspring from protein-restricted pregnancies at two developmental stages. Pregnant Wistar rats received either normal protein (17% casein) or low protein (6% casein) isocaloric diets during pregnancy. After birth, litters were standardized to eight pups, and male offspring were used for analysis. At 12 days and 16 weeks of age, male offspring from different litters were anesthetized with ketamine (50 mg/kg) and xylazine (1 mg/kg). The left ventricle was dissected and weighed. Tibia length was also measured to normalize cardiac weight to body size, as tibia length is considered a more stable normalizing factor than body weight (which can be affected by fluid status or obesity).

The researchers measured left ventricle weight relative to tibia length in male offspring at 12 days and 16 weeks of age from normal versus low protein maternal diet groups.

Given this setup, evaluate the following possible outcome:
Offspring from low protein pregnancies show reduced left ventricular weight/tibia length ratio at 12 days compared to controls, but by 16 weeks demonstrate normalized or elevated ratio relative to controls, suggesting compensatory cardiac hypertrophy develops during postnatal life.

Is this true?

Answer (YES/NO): NO